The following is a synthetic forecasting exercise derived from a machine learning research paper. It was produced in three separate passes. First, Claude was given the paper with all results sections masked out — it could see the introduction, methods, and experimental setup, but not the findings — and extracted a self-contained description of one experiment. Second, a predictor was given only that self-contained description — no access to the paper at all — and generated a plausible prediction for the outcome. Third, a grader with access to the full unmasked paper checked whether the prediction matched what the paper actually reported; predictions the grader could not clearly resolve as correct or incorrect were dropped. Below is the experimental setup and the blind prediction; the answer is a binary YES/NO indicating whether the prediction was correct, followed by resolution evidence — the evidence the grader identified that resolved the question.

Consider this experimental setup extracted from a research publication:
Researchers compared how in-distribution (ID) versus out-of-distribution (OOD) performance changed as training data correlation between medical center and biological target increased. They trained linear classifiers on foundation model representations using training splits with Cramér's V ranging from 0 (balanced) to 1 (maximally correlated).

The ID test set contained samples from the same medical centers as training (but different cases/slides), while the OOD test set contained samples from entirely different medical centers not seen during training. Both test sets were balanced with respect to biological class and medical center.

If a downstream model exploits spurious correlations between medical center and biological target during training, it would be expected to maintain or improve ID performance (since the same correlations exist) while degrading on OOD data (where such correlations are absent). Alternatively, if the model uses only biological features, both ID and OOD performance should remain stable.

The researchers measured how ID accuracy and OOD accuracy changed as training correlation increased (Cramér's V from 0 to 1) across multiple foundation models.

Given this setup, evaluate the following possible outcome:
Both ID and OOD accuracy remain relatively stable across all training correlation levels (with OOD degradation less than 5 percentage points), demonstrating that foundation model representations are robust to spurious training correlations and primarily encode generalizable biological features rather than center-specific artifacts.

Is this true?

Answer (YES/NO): NO